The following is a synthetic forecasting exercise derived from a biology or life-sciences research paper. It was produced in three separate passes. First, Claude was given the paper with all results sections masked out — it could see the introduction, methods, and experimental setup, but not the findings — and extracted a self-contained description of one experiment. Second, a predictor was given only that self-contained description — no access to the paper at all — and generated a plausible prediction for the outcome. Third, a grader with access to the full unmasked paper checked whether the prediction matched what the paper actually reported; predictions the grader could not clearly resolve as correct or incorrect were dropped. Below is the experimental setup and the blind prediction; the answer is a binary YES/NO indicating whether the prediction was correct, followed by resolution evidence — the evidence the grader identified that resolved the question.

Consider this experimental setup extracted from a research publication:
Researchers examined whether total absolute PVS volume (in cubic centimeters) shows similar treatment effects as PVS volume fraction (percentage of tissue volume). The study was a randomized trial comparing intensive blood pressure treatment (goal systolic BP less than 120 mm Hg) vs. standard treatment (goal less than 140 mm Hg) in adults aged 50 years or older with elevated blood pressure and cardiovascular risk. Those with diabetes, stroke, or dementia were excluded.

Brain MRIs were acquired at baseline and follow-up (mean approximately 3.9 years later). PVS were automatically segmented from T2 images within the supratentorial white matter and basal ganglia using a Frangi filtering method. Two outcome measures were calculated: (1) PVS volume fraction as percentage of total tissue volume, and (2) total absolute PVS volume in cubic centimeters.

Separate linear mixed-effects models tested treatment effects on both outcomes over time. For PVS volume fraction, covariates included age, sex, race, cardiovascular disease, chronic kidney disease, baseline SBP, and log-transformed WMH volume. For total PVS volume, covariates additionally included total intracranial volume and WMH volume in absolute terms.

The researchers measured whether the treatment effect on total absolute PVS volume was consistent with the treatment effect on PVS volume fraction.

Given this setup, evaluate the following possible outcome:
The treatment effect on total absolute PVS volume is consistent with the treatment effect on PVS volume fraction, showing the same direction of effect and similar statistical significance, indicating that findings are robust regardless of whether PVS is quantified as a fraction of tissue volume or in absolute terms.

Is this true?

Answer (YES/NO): YES